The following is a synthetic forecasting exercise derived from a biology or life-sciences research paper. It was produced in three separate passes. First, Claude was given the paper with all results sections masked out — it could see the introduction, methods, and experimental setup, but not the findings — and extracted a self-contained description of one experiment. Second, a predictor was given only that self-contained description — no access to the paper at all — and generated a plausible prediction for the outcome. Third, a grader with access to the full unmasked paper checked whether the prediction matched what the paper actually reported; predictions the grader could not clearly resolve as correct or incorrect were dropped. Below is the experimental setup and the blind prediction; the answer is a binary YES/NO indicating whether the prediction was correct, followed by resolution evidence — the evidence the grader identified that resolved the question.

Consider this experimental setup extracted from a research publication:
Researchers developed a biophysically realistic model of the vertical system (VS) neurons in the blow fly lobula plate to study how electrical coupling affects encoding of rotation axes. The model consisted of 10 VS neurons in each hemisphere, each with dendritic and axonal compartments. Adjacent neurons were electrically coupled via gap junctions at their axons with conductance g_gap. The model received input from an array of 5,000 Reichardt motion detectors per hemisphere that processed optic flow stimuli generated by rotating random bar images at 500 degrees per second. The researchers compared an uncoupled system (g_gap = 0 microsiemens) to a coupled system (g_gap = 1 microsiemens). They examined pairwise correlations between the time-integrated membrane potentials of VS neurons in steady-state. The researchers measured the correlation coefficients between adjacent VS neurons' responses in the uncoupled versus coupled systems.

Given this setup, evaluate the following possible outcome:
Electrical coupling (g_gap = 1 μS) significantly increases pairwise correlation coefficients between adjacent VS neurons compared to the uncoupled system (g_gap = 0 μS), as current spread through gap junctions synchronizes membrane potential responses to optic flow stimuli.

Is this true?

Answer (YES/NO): YES